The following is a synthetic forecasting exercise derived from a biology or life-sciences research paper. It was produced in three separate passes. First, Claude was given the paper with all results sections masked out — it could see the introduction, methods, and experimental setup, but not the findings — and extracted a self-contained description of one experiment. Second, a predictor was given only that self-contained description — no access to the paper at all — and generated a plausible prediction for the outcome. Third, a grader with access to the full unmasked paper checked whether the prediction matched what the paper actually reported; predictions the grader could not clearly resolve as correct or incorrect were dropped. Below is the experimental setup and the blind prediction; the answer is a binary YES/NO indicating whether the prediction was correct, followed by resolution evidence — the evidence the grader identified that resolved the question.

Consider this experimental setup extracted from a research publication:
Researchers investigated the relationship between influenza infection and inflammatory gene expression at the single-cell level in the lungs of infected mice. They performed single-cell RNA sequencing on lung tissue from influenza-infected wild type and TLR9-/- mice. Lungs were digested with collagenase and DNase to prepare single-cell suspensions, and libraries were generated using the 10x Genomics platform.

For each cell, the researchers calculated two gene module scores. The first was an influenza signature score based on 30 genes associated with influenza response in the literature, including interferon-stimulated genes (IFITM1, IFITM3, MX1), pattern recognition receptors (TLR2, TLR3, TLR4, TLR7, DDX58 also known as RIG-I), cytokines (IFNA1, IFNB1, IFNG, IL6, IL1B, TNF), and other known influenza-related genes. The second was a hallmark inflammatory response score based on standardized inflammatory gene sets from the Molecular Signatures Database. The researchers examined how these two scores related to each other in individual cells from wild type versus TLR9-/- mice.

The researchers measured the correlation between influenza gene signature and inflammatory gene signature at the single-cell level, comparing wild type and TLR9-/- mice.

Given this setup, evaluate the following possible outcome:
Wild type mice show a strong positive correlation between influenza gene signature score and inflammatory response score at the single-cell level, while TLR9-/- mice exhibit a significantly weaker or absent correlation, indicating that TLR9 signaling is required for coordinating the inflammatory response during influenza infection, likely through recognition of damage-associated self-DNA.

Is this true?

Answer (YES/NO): NO